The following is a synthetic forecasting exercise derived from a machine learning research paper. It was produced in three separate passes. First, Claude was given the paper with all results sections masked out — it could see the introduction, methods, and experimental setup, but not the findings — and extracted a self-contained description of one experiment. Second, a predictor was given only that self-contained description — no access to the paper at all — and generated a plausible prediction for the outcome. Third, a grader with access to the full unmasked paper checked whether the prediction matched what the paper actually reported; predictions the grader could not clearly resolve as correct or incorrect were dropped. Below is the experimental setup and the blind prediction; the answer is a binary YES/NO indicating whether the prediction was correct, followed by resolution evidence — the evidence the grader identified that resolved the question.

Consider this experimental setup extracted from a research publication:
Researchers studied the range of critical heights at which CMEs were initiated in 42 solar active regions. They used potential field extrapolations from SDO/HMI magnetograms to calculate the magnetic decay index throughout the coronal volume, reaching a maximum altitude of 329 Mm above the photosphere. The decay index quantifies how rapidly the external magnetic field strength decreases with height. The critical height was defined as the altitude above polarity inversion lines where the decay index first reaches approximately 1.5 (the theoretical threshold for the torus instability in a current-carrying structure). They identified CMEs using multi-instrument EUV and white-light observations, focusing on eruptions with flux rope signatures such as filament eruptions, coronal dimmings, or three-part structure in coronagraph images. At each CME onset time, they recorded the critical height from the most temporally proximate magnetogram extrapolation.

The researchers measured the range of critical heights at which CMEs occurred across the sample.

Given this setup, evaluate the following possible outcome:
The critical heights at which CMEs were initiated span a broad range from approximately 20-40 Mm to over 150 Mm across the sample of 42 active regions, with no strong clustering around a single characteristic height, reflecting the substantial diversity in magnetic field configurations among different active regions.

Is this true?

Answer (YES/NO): NO